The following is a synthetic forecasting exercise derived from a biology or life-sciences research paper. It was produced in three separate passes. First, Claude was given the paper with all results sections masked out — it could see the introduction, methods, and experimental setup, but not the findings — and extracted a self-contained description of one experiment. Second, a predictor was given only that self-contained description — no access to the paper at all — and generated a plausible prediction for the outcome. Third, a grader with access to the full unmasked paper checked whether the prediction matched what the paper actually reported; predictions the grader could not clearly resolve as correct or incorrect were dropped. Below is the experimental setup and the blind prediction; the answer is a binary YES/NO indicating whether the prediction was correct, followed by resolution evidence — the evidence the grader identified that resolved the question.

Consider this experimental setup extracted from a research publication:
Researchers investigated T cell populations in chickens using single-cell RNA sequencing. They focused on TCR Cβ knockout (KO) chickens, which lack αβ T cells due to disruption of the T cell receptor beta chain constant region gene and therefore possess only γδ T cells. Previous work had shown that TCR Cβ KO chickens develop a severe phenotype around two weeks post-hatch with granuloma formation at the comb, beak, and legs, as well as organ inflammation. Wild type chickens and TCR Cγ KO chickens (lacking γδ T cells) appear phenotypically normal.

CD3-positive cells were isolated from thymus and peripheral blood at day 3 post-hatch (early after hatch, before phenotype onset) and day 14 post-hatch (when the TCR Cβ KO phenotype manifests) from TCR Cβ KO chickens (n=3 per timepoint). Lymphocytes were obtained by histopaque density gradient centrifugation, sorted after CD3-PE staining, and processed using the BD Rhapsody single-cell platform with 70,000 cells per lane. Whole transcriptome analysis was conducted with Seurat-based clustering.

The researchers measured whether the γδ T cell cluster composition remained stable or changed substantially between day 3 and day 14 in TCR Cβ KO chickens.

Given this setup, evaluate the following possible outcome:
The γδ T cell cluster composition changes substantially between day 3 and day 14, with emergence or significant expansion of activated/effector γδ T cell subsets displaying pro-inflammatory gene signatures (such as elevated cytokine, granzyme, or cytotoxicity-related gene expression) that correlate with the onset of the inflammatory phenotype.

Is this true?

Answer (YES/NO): YES